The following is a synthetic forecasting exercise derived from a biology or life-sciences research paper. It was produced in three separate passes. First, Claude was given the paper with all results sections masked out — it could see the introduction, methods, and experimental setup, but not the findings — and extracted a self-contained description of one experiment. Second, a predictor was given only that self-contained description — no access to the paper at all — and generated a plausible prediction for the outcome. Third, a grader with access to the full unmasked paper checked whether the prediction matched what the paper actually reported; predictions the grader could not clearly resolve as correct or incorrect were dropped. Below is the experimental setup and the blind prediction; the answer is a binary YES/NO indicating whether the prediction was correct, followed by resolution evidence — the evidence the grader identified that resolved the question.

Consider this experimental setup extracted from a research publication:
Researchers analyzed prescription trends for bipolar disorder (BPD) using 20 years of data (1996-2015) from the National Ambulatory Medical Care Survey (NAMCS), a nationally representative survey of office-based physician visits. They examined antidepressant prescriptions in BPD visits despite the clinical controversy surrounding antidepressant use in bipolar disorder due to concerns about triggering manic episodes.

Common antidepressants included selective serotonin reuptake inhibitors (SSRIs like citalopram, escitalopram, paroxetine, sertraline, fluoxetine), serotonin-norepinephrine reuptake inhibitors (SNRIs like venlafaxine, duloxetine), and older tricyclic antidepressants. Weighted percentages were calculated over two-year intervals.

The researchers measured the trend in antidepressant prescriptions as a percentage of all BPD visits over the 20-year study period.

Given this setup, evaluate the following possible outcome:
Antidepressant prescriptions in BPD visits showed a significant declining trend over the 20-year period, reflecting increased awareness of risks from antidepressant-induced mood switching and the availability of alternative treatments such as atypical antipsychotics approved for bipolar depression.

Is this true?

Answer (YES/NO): NO